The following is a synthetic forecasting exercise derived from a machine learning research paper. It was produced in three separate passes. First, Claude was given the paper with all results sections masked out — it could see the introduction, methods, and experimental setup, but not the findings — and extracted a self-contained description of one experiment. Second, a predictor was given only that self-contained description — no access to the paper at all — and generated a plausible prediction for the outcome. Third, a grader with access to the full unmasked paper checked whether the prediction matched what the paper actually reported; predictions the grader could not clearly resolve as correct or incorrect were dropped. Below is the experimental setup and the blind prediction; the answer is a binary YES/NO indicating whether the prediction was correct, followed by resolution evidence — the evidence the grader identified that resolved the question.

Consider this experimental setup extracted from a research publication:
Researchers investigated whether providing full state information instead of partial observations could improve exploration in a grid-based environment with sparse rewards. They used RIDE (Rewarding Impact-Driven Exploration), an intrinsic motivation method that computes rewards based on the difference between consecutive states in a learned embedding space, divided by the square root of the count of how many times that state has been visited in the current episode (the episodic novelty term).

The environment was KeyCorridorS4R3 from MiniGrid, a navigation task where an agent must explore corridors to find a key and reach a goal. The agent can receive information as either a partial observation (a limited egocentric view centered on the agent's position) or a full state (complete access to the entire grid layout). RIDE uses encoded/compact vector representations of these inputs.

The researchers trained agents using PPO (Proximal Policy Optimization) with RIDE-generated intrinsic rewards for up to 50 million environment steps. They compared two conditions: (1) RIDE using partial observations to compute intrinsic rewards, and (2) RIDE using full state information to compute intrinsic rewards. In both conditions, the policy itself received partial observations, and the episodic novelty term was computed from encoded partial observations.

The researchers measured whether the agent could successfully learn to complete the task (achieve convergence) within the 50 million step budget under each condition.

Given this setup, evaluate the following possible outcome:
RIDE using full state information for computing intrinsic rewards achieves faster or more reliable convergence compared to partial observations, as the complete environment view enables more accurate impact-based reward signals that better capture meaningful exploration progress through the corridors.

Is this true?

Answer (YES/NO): YES